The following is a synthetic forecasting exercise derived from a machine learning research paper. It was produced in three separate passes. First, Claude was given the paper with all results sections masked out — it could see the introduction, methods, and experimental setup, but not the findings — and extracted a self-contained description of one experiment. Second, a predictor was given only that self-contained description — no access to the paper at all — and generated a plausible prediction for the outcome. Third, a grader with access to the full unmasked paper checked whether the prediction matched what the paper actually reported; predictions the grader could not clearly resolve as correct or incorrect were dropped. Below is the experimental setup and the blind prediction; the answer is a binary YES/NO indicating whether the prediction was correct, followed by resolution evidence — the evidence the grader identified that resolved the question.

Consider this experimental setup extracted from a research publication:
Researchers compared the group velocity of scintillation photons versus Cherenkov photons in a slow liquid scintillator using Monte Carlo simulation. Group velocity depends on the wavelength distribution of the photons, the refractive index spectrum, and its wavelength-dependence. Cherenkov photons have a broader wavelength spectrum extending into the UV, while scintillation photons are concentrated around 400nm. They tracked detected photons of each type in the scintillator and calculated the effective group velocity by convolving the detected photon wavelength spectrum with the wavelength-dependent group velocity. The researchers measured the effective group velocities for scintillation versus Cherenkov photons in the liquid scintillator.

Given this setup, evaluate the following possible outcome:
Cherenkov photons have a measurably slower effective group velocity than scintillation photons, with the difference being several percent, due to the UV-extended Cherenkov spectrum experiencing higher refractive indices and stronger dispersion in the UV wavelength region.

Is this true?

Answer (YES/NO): NO